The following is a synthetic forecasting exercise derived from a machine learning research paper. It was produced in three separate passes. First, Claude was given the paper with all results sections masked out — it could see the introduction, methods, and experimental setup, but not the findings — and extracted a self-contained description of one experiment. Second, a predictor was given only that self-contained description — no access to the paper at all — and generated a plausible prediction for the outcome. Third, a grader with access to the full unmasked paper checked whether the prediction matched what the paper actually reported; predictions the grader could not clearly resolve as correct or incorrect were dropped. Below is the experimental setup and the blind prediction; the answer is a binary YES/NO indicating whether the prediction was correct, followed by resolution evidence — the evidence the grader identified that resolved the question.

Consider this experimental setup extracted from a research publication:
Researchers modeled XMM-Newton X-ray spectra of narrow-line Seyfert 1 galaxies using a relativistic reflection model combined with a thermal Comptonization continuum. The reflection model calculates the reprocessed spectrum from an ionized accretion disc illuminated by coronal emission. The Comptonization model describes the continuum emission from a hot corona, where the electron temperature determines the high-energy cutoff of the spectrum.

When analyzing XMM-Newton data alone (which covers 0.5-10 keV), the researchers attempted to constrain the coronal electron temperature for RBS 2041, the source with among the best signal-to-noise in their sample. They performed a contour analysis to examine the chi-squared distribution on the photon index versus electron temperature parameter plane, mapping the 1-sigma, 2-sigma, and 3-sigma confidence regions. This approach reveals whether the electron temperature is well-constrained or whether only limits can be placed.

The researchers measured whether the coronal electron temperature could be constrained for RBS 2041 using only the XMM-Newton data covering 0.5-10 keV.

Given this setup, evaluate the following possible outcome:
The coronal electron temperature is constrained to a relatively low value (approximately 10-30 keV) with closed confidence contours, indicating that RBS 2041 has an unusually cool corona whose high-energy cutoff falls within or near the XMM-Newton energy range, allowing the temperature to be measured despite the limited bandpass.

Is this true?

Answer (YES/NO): NO